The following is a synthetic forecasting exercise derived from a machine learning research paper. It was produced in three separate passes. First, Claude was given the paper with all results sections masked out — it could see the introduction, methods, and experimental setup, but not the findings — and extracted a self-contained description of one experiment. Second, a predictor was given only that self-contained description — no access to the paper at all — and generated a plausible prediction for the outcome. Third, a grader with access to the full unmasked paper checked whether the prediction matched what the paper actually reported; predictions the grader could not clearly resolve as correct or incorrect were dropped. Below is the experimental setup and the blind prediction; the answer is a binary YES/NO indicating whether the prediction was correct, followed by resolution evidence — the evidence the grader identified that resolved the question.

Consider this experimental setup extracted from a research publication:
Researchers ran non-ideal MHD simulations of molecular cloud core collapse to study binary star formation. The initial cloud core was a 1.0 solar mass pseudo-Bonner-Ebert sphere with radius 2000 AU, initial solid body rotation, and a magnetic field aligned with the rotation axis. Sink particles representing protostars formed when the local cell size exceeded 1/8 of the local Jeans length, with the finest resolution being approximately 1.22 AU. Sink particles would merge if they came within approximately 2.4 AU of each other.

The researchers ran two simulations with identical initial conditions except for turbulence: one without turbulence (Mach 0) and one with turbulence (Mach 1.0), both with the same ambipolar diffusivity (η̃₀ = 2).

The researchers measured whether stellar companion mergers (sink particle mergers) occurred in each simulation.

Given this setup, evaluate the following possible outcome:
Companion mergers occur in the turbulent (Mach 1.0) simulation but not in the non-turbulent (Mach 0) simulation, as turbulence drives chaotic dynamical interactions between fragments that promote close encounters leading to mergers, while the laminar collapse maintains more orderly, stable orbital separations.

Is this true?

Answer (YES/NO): YES